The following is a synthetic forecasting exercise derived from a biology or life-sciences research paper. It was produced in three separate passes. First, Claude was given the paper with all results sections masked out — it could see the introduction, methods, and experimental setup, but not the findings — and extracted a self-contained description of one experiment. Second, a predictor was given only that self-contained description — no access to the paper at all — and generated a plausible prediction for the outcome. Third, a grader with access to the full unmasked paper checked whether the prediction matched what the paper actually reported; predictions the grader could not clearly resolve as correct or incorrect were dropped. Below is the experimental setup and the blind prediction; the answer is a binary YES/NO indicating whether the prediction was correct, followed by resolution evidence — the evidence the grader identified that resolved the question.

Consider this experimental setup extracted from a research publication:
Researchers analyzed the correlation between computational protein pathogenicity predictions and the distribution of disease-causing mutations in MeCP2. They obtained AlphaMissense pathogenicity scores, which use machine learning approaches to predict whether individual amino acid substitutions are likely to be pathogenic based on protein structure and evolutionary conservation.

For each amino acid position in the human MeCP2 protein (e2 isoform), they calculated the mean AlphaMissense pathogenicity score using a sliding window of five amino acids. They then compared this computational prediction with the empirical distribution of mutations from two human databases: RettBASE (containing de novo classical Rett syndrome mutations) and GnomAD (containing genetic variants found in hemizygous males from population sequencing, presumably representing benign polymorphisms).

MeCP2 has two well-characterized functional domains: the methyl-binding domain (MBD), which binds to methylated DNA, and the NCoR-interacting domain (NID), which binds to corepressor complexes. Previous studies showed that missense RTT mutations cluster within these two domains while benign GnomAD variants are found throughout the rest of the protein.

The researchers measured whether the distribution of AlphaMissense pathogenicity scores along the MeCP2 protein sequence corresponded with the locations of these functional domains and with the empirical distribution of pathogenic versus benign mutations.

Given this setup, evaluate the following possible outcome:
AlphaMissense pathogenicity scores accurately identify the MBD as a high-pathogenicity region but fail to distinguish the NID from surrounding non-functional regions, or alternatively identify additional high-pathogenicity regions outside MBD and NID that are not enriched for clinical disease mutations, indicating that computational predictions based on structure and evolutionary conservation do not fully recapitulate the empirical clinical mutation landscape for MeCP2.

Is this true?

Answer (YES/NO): NO